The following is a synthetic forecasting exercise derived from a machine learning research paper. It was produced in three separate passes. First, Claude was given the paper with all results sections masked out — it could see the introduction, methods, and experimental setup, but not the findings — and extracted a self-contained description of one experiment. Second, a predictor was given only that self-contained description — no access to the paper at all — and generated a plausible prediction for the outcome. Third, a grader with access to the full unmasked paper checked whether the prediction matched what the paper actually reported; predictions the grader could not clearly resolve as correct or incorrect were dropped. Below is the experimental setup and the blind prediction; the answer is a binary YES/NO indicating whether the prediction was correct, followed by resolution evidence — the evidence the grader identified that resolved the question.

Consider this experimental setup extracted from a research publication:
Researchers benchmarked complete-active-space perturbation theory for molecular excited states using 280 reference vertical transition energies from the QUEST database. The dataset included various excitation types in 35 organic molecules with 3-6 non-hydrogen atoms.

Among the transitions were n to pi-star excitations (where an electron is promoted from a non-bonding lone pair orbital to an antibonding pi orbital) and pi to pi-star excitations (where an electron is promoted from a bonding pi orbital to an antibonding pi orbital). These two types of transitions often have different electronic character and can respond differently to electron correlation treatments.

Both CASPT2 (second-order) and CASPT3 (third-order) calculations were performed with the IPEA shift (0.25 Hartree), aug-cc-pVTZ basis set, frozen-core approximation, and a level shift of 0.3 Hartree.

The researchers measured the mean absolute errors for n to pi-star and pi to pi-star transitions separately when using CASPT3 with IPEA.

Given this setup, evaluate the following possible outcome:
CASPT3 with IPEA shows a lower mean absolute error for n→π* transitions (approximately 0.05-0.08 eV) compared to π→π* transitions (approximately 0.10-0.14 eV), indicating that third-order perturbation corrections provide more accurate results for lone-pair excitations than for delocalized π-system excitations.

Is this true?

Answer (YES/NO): NO